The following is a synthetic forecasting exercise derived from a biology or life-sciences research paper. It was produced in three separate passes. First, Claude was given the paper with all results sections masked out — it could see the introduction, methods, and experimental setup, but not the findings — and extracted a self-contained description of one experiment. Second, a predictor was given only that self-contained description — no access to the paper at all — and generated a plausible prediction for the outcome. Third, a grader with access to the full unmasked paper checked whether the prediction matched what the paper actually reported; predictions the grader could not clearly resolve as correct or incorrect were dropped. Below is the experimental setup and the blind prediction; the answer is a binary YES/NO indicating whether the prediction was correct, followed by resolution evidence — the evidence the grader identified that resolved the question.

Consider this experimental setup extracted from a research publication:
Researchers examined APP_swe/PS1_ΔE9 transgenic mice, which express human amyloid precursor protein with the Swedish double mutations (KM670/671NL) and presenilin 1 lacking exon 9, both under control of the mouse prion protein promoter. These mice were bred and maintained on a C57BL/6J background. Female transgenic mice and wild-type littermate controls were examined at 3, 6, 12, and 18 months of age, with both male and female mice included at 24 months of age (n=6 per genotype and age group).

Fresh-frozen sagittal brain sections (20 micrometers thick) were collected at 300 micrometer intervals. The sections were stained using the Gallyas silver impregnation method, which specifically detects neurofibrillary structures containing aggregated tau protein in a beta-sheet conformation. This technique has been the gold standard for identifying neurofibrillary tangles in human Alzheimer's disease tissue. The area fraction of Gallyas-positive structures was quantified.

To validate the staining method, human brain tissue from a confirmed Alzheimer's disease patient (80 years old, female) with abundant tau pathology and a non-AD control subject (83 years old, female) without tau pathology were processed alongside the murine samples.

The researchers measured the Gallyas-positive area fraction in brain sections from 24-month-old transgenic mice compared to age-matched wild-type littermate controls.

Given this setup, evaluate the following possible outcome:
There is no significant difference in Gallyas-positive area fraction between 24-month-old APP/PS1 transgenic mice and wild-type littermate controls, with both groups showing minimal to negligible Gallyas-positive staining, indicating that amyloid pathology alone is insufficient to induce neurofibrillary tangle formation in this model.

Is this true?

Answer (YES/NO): NO